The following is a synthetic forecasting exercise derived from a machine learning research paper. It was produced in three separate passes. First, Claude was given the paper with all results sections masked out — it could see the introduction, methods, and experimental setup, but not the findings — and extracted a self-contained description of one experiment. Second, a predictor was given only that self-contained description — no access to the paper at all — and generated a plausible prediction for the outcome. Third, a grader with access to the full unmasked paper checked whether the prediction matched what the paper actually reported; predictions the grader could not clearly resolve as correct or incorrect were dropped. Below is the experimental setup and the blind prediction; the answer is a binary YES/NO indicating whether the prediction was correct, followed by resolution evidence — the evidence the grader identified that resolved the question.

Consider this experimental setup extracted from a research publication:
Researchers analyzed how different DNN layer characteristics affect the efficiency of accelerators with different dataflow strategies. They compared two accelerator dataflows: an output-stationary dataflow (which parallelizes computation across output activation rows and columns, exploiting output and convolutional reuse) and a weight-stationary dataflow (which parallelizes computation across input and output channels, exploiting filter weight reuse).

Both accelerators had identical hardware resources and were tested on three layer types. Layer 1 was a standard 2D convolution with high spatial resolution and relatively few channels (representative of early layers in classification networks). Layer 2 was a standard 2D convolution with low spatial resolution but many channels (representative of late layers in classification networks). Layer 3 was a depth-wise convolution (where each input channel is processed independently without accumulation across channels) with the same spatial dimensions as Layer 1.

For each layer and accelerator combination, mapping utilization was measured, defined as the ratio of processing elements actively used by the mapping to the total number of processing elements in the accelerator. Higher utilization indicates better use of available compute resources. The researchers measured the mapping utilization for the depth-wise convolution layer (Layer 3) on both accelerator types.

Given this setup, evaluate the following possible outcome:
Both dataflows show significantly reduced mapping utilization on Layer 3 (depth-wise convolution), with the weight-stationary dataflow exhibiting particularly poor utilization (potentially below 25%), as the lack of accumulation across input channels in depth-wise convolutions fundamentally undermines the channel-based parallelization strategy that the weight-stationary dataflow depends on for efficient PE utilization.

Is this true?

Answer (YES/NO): NO